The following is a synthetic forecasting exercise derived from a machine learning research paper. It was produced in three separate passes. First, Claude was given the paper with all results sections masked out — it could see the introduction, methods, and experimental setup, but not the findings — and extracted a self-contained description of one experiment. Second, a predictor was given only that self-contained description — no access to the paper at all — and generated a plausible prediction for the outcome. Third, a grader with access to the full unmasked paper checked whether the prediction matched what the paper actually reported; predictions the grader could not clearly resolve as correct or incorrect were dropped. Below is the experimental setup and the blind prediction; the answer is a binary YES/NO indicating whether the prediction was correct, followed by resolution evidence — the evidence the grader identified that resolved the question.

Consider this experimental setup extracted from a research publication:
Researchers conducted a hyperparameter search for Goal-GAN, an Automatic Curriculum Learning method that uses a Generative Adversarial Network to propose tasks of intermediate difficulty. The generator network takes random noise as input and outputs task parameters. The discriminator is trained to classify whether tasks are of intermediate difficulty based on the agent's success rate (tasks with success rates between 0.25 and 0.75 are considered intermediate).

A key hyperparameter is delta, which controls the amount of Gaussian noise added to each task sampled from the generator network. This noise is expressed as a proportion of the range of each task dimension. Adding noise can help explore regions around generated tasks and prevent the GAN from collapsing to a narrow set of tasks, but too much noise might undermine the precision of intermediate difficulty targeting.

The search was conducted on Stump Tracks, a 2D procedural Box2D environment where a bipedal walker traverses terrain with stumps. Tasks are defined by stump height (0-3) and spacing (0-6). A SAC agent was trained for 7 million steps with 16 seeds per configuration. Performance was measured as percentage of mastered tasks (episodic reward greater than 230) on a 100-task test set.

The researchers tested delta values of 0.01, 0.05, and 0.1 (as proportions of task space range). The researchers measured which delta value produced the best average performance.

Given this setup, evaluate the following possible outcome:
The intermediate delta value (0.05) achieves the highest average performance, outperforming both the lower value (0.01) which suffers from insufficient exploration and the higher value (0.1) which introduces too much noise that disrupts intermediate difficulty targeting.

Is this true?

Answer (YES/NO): NO